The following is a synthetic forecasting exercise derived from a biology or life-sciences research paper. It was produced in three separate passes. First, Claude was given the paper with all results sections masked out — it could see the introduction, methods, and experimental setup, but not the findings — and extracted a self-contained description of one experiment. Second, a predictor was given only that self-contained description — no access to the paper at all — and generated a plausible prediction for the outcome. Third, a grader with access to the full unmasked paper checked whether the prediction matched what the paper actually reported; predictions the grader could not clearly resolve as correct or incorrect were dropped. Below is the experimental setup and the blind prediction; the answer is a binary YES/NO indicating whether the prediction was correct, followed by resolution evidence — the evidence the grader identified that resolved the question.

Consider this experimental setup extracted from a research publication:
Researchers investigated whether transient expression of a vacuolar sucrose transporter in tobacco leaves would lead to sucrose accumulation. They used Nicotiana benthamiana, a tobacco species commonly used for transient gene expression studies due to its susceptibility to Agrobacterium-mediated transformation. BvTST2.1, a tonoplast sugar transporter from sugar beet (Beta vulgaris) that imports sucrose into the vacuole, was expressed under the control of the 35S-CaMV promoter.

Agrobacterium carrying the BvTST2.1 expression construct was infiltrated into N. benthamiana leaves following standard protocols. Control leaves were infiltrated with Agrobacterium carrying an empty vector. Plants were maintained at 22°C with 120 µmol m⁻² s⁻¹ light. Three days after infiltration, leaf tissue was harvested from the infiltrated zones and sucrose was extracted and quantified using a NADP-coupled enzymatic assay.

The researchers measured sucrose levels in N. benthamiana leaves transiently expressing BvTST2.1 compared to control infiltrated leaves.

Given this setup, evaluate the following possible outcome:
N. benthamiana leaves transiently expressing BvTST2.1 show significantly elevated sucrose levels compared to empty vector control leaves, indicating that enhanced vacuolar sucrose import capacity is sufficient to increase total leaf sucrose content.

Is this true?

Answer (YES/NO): YES